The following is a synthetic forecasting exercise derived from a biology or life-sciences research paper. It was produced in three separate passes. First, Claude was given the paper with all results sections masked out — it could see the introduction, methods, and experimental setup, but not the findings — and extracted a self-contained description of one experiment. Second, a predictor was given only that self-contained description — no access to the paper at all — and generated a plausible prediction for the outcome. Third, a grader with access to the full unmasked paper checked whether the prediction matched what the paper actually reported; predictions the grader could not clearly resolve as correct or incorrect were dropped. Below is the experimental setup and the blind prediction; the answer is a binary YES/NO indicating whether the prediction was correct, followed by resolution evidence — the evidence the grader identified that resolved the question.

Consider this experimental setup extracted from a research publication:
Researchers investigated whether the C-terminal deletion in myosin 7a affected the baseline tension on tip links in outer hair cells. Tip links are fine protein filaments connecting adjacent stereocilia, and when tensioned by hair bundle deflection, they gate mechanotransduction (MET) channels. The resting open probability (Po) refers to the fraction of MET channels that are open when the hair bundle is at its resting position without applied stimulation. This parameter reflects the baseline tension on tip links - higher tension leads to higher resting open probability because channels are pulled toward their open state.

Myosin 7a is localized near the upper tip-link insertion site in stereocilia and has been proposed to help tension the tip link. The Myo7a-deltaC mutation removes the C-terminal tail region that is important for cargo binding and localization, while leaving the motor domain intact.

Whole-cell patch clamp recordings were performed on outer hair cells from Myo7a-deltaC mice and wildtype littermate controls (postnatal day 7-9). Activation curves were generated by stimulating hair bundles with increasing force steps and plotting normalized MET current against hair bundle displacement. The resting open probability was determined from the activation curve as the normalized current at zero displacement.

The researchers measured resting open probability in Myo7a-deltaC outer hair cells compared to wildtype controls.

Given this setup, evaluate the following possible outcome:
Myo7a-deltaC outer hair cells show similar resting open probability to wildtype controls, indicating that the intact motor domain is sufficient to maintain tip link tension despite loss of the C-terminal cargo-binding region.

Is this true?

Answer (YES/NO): YES